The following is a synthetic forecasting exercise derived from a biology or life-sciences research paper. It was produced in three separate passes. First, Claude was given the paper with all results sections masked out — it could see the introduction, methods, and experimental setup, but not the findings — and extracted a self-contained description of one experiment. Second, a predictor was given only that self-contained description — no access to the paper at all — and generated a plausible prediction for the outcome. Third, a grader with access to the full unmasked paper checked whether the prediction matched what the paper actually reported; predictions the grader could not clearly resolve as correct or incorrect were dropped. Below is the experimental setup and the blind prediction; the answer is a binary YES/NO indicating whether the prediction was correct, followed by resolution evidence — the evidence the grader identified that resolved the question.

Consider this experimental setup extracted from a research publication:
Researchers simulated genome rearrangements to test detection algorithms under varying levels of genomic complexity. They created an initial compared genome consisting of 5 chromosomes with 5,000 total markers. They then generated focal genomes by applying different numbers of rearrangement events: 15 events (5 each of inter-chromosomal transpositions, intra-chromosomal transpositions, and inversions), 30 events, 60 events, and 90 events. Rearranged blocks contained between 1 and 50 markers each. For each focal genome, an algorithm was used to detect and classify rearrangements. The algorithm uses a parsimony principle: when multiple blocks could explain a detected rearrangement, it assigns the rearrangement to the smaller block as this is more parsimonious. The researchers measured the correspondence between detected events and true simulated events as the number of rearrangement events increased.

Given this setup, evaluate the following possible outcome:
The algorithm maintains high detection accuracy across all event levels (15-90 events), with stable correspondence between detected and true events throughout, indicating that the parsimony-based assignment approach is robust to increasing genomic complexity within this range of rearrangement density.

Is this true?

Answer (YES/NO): NO